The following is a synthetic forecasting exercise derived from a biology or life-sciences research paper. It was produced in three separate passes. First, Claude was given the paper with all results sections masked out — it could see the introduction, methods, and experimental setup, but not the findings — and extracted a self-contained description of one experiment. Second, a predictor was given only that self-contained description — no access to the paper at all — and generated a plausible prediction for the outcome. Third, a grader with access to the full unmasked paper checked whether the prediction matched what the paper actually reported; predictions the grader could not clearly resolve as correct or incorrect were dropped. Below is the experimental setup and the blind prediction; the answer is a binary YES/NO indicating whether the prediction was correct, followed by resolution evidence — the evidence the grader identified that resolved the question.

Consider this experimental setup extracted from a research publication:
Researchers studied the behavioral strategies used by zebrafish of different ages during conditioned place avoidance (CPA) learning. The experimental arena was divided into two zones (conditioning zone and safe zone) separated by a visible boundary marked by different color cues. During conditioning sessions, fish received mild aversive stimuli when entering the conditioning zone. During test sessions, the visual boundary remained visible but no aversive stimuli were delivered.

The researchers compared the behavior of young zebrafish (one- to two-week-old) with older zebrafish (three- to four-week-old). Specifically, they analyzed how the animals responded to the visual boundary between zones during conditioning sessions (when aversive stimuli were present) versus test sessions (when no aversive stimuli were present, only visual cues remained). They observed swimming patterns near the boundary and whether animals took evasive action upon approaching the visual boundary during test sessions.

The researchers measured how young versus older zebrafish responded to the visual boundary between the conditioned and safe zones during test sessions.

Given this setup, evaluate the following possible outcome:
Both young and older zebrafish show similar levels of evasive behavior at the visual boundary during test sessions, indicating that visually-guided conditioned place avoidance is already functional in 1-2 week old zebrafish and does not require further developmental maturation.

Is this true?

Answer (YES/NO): NO